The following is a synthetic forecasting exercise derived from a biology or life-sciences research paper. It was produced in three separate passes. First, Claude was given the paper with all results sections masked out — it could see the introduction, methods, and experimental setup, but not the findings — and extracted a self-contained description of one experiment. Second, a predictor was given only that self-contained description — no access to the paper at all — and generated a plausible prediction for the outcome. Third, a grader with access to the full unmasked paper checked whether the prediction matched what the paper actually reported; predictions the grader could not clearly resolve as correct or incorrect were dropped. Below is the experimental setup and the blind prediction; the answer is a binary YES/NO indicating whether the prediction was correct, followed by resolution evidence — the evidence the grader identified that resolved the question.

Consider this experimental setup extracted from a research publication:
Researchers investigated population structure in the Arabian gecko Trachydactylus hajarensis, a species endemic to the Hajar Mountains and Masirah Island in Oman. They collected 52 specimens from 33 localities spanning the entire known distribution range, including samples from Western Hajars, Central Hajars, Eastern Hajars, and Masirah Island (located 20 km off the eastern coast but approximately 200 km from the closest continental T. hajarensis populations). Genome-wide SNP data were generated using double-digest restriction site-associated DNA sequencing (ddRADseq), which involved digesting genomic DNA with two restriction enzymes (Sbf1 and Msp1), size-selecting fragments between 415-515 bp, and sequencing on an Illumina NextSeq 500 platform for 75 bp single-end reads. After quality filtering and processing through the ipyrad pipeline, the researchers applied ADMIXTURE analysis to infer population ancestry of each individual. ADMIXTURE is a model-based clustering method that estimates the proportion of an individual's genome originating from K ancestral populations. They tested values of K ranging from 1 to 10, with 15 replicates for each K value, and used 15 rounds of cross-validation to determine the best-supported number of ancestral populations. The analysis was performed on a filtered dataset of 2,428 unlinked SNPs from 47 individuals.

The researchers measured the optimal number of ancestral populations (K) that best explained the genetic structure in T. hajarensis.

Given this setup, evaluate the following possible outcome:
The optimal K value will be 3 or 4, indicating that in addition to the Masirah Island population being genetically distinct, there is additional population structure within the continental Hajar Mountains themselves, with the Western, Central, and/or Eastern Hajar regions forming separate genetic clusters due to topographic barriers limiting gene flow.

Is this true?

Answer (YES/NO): YES